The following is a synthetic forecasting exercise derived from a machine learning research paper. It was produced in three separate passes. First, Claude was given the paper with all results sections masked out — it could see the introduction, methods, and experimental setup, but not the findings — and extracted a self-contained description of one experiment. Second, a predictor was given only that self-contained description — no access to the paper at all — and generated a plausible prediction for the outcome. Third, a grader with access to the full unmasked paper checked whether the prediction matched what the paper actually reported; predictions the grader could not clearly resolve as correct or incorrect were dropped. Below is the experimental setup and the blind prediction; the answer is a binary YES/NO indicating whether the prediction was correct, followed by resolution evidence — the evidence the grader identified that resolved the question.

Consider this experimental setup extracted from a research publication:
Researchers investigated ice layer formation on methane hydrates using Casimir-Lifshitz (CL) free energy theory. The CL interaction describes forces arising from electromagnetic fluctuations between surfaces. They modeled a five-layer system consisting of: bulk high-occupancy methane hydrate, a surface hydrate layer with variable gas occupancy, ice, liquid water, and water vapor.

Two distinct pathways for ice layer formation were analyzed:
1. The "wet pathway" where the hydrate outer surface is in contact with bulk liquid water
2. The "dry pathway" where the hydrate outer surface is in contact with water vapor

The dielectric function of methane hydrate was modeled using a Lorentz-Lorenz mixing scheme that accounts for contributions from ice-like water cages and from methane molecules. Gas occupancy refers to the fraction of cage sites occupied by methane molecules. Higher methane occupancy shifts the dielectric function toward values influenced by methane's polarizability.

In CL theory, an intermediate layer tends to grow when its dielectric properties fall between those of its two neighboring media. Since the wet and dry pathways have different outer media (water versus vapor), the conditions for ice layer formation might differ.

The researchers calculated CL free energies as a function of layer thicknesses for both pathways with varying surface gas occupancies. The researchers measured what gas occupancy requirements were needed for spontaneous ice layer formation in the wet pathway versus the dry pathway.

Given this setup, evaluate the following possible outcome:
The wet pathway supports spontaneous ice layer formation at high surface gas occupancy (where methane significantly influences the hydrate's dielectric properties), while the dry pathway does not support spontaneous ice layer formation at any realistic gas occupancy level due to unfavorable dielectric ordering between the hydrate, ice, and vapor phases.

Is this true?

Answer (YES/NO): NO